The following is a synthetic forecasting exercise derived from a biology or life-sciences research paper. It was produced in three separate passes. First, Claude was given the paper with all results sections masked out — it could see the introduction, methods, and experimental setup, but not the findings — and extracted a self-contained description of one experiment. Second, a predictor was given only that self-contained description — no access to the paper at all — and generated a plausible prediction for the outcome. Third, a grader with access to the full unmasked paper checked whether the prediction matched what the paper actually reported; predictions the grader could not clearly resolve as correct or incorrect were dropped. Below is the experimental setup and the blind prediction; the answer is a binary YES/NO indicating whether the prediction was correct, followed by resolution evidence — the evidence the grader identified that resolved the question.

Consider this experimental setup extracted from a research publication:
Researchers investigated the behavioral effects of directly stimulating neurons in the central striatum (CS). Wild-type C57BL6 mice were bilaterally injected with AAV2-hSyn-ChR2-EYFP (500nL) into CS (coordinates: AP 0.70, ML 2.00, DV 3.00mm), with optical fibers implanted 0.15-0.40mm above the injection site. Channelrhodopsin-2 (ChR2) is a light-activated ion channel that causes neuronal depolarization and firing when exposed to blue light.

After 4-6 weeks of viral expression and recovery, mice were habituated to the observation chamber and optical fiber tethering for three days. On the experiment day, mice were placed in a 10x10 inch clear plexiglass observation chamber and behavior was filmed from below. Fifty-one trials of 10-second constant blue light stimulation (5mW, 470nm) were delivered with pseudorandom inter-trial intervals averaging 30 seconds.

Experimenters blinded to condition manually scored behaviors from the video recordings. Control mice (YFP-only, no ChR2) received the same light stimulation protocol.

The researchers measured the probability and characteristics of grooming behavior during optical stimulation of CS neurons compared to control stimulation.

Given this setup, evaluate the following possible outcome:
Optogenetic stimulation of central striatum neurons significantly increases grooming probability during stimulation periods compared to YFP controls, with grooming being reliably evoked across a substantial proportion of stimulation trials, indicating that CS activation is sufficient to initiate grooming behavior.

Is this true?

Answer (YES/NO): YES